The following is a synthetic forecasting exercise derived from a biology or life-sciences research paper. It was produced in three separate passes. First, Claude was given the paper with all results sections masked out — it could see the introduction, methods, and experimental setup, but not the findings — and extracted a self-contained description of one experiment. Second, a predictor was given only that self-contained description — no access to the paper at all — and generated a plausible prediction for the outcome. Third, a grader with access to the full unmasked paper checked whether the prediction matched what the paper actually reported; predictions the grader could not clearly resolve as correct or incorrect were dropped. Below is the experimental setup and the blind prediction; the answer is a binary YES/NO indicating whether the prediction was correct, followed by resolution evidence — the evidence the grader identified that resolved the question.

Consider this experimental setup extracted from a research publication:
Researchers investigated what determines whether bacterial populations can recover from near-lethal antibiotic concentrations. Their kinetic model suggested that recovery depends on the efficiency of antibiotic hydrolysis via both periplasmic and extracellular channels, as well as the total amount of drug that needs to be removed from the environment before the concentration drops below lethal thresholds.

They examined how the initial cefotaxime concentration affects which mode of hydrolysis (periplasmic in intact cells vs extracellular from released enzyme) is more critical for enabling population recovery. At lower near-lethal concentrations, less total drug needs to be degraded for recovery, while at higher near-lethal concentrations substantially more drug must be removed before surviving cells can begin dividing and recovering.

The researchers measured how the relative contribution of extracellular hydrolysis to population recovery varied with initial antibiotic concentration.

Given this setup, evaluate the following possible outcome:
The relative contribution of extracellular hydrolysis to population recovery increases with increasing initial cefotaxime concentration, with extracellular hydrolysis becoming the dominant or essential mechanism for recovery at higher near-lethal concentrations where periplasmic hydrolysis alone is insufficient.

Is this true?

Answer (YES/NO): YES